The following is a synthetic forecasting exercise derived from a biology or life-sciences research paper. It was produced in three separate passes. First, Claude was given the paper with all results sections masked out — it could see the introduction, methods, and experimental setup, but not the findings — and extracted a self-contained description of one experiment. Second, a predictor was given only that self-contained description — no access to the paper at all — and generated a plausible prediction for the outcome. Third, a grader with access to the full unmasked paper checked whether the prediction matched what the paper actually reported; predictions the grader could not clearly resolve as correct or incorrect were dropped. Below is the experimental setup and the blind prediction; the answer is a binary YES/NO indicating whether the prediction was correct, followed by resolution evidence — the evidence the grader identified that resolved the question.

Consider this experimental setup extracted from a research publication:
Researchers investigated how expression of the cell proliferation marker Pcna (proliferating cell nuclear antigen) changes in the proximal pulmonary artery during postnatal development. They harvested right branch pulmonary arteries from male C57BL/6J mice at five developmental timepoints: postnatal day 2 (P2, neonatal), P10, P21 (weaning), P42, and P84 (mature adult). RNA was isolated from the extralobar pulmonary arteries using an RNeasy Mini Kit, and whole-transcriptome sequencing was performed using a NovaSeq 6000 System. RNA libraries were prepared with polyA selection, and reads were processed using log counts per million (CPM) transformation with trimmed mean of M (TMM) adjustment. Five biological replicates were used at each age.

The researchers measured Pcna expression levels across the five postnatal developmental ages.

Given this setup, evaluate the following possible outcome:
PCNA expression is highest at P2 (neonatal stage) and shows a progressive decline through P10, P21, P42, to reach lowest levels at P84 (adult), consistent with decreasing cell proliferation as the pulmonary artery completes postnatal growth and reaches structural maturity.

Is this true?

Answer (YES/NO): YES